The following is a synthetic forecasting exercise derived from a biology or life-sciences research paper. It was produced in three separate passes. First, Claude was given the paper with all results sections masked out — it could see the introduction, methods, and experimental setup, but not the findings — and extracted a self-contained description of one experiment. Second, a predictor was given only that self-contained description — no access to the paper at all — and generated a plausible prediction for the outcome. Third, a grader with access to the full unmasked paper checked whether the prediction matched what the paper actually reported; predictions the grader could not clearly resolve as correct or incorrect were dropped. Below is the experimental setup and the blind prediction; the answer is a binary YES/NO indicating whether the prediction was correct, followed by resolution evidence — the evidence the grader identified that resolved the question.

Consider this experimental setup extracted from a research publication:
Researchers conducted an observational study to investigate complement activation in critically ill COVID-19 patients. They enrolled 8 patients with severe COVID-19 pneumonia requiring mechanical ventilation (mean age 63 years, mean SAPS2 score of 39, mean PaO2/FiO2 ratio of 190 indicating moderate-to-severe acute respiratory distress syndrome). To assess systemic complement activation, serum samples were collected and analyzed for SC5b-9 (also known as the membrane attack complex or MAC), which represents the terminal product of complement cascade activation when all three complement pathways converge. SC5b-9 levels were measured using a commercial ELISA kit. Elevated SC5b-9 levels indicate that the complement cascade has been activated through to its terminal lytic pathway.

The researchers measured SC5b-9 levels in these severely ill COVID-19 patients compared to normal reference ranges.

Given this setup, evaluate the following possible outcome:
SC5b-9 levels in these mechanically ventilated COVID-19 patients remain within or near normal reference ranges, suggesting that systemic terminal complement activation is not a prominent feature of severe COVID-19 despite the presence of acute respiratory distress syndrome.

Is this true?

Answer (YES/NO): NO